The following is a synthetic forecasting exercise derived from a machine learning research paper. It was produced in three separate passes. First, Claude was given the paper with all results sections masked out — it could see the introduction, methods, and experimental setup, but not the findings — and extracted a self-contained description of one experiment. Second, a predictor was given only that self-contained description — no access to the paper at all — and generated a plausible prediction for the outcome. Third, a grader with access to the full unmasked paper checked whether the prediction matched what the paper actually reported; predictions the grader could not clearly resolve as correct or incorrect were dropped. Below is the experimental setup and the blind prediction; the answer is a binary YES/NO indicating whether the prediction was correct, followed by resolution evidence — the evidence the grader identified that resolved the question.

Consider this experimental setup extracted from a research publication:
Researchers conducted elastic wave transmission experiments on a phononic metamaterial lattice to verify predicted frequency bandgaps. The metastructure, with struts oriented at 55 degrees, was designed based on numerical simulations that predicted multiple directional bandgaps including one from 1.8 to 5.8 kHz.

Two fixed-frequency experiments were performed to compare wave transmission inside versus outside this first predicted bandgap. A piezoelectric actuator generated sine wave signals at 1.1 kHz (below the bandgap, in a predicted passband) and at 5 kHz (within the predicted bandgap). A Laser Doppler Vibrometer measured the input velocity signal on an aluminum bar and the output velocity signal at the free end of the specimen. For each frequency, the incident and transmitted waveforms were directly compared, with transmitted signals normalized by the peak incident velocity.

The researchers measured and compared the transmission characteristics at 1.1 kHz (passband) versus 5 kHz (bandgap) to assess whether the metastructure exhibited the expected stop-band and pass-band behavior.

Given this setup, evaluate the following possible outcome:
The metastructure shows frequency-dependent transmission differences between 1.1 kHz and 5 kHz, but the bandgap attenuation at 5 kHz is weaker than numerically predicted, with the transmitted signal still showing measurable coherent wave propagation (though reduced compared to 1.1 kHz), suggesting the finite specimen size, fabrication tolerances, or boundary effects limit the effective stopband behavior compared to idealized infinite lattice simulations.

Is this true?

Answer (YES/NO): NO